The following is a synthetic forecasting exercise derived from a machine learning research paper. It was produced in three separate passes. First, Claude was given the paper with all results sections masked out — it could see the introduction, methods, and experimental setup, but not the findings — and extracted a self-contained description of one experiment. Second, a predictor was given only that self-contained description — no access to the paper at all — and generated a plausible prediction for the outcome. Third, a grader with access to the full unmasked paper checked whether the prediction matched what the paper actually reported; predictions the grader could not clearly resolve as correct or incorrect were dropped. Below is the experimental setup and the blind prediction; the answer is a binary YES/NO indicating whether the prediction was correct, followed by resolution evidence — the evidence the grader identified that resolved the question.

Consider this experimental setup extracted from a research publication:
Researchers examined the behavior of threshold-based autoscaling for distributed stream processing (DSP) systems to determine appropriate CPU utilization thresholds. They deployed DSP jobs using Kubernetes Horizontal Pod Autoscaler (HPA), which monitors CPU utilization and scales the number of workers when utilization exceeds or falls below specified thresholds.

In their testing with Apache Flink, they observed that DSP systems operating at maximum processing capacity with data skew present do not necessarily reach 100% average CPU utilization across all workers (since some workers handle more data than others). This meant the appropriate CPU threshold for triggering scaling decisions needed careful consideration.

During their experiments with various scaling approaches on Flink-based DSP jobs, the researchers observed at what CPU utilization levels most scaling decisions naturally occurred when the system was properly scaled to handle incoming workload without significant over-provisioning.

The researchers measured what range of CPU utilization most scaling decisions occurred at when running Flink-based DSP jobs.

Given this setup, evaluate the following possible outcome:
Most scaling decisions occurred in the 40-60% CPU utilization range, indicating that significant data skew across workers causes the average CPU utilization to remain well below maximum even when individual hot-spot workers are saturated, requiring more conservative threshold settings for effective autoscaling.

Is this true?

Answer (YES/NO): NO